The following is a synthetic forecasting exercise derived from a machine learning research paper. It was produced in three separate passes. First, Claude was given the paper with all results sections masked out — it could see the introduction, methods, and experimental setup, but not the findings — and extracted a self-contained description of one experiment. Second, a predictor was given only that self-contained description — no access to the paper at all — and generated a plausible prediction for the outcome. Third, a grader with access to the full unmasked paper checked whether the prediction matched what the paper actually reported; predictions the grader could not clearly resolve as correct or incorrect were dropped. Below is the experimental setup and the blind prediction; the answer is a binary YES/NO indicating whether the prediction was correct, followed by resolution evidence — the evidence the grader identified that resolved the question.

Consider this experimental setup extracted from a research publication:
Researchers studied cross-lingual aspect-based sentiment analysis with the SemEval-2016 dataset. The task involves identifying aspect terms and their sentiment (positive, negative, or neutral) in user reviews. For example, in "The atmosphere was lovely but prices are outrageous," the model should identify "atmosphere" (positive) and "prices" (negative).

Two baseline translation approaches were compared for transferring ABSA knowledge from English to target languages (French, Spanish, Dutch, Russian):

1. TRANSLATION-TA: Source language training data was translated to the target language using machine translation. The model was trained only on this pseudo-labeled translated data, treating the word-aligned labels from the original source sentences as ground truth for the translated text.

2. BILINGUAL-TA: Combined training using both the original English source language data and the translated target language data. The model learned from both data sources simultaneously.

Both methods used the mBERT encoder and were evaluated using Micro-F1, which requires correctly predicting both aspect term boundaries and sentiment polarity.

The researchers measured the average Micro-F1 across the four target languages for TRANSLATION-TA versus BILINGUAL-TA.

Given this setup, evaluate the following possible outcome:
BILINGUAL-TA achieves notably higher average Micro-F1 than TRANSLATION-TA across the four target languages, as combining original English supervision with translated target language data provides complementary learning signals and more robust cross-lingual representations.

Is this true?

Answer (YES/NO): NO